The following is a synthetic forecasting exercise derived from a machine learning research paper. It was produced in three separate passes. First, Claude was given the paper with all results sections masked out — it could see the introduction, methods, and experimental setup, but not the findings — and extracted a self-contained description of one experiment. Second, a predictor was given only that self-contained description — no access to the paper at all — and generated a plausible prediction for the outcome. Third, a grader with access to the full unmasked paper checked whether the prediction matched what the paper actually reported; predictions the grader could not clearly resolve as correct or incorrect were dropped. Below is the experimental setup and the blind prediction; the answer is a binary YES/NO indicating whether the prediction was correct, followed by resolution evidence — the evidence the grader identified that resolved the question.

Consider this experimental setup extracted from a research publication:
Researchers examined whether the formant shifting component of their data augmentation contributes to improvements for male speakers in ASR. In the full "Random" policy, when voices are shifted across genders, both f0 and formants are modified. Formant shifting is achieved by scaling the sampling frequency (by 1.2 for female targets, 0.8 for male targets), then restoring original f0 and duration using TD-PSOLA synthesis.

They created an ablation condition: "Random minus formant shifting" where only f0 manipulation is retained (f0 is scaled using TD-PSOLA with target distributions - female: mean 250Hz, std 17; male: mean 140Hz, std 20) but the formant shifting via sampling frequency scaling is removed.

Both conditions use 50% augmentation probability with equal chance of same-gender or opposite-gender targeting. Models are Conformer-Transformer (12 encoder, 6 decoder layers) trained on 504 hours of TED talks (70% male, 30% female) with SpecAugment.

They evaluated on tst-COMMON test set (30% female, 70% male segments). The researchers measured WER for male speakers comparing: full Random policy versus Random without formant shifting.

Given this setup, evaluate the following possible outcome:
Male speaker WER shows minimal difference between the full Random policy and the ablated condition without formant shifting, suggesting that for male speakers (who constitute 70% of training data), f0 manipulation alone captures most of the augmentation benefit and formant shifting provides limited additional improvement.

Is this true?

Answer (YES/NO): YES